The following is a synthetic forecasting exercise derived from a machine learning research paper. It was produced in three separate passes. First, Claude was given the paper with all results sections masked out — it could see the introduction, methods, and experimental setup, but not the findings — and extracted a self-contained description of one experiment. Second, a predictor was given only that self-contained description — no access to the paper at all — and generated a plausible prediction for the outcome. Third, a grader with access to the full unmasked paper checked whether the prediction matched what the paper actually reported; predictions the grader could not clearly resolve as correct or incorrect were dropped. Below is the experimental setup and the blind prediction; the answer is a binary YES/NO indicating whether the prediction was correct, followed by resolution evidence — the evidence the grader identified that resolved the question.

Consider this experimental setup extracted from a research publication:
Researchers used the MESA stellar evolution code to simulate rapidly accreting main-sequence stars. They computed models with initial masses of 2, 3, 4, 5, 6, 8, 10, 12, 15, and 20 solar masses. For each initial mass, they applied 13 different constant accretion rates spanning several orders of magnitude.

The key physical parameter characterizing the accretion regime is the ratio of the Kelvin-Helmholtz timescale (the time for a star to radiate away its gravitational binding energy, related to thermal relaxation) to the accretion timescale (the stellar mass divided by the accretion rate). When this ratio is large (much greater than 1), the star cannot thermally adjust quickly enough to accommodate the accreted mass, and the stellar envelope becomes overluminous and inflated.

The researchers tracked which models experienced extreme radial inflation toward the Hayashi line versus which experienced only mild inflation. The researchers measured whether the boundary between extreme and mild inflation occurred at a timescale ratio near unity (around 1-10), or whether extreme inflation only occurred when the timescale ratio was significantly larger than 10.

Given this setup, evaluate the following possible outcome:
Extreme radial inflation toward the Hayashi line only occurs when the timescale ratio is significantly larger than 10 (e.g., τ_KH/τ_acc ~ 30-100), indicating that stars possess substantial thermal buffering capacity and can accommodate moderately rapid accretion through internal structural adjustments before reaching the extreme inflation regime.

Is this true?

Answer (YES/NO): NO